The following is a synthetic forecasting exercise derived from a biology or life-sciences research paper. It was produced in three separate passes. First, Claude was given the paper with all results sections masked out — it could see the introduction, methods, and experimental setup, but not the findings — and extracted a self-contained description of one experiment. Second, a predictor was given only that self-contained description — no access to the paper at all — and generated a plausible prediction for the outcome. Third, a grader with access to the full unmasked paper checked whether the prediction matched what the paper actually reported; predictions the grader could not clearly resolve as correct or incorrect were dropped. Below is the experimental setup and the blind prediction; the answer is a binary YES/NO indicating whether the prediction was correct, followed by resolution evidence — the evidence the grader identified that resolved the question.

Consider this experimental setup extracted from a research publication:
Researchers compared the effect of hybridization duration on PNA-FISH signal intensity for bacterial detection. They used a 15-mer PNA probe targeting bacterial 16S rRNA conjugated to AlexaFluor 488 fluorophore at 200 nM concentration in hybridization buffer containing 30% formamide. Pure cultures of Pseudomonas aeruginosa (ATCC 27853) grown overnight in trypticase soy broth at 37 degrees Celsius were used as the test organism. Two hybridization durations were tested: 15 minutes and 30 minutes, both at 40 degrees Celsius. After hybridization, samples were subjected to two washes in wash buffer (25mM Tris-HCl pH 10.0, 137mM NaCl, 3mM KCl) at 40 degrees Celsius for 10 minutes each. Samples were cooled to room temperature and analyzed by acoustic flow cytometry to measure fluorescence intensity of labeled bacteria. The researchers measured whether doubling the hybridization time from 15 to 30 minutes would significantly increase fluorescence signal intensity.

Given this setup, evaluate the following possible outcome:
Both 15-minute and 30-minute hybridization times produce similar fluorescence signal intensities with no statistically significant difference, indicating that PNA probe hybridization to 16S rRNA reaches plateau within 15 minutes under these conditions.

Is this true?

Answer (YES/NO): YES